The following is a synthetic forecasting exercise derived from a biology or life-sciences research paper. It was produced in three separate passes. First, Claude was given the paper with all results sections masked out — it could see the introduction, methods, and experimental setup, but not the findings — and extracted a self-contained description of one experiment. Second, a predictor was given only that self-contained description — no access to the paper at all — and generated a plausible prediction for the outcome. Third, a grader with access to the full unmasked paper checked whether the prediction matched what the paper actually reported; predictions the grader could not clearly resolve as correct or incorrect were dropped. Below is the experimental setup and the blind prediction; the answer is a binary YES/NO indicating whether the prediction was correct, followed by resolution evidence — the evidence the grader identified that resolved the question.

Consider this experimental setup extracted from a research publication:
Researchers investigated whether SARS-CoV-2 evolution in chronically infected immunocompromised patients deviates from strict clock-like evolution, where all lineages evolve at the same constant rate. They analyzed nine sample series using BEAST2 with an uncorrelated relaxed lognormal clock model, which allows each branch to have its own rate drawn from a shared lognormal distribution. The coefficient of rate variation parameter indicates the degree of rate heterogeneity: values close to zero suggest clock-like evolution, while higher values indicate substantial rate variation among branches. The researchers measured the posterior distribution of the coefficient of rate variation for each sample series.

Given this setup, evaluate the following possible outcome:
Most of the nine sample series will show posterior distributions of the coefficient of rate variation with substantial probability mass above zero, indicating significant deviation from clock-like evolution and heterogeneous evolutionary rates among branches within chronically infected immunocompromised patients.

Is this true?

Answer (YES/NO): YES